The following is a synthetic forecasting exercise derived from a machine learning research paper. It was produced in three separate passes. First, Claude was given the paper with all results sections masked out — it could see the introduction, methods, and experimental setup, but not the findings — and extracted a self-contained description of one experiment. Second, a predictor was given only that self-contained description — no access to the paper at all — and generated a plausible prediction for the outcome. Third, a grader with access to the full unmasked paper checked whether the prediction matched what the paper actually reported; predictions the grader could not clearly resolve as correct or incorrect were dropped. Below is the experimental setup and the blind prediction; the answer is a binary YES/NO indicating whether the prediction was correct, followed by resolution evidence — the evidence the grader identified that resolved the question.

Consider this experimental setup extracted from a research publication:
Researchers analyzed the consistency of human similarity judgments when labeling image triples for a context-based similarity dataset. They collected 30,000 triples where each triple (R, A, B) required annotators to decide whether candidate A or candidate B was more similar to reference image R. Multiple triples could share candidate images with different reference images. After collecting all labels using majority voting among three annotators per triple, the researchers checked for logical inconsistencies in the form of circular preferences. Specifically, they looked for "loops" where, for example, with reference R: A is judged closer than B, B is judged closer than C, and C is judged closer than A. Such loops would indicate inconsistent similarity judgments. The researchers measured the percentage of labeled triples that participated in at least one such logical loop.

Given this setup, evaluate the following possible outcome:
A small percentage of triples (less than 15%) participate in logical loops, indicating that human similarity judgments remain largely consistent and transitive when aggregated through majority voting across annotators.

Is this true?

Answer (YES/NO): YES